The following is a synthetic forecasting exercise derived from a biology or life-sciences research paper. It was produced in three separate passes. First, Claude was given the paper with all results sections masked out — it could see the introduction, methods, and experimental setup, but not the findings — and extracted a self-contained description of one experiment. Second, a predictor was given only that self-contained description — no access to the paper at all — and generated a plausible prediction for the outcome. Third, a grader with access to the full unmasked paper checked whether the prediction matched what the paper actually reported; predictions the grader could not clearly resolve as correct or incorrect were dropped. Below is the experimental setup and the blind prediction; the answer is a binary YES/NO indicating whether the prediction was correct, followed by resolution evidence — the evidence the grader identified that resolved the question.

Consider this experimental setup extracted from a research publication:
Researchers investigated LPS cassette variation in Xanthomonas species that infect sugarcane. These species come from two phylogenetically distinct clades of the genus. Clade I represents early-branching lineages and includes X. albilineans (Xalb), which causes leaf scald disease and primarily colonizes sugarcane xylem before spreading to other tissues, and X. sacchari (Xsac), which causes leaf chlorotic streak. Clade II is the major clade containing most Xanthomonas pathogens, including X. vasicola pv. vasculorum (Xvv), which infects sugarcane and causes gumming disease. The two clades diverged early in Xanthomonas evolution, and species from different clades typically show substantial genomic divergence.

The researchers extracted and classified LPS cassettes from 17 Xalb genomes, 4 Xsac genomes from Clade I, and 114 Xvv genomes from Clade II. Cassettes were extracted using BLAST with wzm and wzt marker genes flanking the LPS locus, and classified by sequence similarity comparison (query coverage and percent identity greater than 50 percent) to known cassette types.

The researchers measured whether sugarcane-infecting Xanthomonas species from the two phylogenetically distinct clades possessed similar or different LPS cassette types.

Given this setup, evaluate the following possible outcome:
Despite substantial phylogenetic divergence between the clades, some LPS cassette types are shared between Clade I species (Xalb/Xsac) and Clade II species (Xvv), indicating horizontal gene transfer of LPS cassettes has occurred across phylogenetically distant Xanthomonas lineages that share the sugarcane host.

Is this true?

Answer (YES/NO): YES